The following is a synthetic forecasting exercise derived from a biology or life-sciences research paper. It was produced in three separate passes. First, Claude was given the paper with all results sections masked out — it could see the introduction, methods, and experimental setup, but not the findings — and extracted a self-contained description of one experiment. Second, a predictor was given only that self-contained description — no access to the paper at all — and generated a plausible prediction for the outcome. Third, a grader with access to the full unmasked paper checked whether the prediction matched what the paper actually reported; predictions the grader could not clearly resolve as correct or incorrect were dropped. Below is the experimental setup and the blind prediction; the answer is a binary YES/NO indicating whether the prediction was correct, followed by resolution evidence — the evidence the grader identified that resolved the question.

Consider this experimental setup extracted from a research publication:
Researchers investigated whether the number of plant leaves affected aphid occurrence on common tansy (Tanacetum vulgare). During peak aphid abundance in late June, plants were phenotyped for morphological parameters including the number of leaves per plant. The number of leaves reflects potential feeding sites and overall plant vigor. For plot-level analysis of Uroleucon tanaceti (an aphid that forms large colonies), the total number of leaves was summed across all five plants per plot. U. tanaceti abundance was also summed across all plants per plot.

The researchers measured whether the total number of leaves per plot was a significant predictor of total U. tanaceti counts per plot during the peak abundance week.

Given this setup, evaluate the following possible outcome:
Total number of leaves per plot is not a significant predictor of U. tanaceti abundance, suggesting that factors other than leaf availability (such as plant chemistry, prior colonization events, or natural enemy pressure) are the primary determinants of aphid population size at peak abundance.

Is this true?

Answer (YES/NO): YES